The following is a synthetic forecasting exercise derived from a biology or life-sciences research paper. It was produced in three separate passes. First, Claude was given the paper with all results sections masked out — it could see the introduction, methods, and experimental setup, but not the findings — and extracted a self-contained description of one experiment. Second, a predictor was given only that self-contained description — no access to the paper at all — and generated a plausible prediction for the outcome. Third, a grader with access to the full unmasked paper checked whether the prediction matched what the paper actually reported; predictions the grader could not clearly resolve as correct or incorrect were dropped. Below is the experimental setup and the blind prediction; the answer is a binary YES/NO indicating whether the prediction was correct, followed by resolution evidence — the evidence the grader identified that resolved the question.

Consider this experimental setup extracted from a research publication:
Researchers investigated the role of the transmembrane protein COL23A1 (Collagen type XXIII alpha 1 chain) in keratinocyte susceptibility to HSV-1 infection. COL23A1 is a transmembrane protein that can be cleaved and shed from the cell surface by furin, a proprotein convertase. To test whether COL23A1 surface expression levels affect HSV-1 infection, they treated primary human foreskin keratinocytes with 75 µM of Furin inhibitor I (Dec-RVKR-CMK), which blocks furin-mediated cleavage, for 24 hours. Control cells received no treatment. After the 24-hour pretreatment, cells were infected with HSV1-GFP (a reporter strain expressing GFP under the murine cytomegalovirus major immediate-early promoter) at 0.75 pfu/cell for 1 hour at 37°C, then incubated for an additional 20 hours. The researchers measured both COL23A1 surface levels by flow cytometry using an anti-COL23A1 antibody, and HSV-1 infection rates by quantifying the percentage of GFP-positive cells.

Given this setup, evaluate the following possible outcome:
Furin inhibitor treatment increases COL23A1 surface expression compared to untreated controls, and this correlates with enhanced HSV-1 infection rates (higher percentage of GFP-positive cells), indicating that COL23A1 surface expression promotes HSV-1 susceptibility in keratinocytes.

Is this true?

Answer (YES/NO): YES